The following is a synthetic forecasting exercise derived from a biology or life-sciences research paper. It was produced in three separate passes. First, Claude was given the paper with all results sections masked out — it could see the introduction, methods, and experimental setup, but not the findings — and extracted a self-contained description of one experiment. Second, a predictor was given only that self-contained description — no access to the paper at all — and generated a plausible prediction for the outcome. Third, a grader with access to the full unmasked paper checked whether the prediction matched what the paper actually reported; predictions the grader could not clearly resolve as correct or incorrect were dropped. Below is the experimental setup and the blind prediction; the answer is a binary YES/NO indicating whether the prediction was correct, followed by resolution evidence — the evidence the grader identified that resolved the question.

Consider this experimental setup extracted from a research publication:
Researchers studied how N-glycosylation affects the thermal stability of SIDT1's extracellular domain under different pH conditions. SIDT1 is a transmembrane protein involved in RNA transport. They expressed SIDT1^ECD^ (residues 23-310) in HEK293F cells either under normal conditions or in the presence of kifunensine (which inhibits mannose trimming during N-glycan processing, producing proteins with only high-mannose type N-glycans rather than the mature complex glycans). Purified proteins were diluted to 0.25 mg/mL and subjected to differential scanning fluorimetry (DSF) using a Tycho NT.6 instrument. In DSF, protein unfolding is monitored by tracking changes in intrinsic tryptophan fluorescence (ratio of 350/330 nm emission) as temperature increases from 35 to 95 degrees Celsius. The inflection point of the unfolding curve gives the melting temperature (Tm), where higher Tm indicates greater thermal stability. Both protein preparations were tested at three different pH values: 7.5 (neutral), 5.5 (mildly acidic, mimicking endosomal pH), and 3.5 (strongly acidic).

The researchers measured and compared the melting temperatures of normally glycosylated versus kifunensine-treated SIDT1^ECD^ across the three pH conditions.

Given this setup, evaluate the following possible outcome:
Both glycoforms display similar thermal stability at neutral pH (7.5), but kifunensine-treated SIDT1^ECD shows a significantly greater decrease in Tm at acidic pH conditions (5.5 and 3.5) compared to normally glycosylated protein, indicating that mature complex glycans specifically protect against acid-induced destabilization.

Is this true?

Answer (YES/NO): NO